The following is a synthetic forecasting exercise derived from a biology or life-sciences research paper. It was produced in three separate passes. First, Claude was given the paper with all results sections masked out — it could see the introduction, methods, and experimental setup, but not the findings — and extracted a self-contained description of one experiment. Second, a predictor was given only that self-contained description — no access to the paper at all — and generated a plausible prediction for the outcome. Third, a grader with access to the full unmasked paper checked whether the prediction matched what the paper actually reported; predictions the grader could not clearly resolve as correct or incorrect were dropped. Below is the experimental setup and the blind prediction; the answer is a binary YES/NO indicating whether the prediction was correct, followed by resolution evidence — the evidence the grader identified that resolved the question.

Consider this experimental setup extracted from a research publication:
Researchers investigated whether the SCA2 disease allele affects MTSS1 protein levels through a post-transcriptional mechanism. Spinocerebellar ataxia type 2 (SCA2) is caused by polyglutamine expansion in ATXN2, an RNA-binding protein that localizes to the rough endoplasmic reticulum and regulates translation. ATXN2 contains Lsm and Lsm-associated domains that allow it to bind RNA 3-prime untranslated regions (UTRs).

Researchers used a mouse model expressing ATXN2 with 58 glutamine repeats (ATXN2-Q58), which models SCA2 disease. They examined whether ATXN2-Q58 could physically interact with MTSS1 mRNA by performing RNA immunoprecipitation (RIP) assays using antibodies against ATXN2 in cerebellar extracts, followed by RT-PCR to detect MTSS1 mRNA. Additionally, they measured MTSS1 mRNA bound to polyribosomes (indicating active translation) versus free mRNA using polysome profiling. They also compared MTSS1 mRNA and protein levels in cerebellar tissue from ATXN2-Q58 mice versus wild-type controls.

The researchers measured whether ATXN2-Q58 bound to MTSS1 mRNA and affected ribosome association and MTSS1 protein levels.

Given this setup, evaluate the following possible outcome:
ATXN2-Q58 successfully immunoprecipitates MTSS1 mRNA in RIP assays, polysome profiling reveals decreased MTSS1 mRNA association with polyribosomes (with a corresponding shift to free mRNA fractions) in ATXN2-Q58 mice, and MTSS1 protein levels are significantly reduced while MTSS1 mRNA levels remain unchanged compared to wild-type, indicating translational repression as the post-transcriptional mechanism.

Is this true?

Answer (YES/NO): NO